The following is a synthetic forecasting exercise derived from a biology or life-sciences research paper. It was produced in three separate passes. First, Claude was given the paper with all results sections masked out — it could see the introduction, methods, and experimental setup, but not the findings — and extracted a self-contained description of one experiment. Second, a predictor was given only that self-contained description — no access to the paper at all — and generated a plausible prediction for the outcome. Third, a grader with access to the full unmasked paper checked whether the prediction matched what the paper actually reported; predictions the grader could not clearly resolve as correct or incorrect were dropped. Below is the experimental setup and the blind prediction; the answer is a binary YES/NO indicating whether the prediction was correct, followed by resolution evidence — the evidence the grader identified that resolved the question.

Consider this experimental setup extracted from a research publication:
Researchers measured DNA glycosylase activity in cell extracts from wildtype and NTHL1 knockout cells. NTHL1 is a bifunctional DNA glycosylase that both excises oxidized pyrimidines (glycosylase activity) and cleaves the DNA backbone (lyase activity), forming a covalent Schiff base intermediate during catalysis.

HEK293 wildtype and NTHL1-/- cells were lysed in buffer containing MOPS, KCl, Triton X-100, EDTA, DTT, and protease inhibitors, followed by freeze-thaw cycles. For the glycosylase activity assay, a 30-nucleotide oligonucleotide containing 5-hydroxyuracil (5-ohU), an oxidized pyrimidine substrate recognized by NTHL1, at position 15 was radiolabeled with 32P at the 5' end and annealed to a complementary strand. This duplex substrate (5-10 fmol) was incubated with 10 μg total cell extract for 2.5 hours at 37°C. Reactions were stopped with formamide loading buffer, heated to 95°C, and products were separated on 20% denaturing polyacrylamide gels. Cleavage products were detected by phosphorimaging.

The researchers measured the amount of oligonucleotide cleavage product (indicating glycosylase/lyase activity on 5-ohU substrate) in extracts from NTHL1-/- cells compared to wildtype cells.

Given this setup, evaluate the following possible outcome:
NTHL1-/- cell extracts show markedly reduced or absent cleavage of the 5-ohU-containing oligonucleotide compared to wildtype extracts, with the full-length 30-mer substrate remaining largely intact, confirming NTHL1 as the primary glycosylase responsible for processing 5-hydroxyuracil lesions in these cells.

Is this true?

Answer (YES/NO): YES